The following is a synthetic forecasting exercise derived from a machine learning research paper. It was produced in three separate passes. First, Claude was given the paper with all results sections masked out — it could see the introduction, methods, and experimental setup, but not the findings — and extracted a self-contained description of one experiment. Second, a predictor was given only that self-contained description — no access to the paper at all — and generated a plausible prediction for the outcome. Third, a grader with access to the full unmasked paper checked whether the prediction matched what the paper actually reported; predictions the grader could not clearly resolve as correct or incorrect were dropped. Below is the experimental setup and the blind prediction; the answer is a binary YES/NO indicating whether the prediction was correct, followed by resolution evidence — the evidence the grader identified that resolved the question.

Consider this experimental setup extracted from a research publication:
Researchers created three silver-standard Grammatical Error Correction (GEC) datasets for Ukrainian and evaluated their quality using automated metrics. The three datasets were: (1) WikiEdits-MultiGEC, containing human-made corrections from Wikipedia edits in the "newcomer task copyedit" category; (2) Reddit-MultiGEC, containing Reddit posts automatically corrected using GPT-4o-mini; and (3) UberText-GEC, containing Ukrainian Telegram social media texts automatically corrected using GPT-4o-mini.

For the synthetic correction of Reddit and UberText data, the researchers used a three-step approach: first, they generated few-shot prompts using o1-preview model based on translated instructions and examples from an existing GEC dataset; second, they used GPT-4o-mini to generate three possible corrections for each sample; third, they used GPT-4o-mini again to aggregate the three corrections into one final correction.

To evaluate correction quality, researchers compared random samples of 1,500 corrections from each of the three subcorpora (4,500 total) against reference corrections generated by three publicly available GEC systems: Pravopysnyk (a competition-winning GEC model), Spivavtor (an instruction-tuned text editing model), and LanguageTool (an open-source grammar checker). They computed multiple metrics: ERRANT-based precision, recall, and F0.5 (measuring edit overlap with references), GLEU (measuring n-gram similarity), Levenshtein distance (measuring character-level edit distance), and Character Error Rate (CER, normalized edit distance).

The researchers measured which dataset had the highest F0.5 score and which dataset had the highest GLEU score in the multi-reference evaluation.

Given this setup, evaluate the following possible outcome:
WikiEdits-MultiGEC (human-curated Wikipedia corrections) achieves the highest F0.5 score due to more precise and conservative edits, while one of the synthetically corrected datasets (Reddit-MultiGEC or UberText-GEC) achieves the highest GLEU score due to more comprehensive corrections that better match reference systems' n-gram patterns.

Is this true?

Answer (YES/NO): NO